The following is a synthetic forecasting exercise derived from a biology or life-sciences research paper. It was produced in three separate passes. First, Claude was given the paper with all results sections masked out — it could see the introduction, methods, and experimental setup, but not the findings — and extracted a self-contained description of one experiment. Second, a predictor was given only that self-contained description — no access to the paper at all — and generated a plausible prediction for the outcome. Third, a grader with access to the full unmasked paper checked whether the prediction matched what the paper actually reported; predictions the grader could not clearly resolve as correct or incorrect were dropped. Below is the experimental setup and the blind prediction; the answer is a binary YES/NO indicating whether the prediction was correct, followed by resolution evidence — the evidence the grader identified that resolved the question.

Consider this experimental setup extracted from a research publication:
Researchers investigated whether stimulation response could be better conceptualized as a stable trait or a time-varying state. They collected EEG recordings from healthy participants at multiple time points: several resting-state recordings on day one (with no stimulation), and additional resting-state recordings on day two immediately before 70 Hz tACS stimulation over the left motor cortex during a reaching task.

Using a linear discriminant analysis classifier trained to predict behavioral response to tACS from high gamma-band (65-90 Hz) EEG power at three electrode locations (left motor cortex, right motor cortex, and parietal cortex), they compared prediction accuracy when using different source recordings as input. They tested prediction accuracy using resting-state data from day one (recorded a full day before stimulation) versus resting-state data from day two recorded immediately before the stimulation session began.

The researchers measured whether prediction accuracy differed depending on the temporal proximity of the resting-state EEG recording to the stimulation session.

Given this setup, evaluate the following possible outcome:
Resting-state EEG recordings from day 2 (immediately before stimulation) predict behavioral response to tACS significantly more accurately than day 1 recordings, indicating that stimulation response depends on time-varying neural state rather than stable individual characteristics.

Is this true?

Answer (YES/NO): YES